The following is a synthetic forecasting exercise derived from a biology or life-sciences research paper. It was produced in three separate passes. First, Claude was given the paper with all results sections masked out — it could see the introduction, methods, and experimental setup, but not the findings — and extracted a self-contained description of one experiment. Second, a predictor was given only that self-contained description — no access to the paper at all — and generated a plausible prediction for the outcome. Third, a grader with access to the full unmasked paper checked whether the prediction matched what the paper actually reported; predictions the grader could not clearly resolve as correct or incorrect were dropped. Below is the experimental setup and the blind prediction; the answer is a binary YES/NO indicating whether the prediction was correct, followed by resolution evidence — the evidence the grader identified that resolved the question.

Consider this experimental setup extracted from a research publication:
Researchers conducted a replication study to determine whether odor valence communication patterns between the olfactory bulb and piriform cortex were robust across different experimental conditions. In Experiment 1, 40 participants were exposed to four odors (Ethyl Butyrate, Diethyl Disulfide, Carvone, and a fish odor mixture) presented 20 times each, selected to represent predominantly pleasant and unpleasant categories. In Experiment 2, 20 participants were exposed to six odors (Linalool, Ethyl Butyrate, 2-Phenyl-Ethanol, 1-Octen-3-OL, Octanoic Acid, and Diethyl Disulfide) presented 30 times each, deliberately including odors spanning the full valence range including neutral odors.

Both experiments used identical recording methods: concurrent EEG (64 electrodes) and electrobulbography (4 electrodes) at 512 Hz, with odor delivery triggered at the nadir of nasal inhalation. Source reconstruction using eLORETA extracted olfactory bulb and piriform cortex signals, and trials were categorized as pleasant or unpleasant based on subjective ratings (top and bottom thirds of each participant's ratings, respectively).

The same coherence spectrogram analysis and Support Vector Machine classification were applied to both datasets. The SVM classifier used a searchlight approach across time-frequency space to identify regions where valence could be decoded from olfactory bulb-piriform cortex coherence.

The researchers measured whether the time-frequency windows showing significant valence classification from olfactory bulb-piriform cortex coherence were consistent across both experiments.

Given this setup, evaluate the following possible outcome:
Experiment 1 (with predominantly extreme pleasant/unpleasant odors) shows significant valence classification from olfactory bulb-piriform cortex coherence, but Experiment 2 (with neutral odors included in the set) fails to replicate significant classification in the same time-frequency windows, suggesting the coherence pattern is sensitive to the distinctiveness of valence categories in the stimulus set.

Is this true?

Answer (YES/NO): NO